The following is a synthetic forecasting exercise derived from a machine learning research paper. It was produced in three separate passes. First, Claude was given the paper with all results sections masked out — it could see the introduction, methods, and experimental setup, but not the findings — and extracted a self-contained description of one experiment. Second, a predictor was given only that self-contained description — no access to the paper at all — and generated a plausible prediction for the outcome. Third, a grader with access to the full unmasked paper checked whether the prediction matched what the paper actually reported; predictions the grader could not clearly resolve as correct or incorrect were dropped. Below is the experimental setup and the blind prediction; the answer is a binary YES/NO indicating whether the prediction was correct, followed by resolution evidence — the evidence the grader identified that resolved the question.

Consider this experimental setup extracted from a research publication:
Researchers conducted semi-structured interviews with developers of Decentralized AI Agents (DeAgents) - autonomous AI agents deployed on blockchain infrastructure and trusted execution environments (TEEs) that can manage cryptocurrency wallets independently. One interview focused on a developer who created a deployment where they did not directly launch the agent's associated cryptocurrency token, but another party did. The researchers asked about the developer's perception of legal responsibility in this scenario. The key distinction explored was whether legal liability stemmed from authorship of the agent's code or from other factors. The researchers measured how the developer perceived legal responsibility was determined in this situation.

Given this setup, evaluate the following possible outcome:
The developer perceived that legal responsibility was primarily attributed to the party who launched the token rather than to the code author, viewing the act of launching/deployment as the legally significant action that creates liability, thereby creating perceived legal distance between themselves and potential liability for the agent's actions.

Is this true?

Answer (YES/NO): NO